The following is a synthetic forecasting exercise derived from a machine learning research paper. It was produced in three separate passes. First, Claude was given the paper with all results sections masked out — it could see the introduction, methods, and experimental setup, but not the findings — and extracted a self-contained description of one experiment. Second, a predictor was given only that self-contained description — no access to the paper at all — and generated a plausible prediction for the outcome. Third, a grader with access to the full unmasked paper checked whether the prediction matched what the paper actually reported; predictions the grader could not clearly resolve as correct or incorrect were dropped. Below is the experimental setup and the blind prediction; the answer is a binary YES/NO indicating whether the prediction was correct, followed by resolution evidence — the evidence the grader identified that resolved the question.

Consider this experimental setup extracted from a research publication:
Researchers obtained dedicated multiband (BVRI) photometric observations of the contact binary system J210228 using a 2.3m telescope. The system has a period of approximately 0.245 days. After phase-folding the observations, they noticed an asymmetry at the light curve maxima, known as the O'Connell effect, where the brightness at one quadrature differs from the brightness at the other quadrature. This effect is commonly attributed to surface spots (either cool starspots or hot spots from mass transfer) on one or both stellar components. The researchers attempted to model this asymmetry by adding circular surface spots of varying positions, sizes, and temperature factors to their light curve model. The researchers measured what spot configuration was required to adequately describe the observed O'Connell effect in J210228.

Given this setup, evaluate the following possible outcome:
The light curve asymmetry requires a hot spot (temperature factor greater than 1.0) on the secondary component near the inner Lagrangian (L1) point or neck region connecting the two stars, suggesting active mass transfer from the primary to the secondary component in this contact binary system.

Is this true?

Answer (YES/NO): NO